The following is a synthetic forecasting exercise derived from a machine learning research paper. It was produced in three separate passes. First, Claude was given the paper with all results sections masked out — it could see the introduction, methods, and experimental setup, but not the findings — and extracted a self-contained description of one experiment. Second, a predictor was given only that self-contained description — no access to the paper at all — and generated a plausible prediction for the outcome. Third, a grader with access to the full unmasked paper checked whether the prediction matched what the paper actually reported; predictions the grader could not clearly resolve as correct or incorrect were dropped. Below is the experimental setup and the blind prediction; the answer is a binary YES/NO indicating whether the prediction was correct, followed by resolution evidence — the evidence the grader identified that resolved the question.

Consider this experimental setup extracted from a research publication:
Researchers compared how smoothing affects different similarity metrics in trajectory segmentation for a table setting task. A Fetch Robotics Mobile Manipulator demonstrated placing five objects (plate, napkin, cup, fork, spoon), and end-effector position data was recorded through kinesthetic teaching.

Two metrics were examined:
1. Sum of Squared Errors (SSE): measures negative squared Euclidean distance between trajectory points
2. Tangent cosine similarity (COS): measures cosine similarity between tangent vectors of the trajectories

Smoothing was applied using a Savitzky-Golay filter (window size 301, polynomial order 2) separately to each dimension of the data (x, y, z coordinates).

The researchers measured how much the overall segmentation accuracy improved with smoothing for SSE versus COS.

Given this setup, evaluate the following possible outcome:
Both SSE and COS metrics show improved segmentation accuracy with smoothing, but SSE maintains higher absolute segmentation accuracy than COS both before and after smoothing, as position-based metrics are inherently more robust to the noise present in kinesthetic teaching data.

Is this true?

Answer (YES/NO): NO